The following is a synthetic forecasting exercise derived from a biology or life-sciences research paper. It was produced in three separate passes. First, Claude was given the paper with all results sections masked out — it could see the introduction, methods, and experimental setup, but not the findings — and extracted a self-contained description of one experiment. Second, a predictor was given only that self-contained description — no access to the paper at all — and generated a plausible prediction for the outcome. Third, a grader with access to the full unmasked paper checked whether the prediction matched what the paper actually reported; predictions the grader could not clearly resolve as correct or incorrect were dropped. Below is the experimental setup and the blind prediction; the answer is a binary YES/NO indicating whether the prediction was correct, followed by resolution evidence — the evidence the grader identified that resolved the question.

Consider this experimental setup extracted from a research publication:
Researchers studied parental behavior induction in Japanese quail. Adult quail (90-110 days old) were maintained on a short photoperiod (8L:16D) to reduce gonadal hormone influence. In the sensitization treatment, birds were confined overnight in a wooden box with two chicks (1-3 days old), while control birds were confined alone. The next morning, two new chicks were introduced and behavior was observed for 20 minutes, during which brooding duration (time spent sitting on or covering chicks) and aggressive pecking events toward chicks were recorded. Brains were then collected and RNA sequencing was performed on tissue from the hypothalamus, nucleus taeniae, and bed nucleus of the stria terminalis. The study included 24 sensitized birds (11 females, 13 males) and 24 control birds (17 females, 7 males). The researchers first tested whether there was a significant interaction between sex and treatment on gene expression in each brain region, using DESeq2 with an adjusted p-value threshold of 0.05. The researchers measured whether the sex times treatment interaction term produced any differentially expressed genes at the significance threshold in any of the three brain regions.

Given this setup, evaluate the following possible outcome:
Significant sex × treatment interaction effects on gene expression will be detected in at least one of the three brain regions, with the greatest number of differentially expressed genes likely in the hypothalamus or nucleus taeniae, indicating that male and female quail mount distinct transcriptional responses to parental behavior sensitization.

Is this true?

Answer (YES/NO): NO